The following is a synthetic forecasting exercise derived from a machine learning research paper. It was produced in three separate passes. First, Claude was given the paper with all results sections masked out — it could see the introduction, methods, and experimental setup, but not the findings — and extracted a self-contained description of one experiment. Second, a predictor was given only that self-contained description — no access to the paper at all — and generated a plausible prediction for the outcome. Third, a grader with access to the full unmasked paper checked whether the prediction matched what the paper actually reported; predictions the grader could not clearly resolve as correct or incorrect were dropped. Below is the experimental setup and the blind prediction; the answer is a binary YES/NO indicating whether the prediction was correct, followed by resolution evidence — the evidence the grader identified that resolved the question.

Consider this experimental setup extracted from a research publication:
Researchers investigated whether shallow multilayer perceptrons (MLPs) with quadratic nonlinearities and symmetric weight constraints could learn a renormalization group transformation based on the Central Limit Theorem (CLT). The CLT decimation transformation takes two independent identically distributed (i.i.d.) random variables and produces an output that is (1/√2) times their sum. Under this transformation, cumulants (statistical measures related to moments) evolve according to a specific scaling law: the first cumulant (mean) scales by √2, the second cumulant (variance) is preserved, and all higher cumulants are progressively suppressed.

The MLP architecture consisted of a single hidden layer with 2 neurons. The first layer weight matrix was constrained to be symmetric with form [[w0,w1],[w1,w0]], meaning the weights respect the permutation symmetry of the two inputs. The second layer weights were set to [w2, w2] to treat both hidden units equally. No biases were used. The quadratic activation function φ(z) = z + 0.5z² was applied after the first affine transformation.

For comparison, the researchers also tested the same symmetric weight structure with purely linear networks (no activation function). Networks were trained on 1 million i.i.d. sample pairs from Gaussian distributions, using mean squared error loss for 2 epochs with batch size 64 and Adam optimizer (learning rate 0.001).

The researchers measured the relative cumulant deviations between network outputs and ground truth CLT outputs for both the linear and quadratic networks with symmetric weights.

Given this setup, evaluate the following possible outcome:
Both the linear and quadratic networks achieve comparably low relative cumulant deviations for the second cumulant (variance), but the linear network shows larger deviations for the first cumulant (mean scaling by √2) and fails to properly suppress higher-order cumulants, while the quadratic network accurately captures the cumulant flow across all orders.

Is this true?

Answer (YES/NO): NO